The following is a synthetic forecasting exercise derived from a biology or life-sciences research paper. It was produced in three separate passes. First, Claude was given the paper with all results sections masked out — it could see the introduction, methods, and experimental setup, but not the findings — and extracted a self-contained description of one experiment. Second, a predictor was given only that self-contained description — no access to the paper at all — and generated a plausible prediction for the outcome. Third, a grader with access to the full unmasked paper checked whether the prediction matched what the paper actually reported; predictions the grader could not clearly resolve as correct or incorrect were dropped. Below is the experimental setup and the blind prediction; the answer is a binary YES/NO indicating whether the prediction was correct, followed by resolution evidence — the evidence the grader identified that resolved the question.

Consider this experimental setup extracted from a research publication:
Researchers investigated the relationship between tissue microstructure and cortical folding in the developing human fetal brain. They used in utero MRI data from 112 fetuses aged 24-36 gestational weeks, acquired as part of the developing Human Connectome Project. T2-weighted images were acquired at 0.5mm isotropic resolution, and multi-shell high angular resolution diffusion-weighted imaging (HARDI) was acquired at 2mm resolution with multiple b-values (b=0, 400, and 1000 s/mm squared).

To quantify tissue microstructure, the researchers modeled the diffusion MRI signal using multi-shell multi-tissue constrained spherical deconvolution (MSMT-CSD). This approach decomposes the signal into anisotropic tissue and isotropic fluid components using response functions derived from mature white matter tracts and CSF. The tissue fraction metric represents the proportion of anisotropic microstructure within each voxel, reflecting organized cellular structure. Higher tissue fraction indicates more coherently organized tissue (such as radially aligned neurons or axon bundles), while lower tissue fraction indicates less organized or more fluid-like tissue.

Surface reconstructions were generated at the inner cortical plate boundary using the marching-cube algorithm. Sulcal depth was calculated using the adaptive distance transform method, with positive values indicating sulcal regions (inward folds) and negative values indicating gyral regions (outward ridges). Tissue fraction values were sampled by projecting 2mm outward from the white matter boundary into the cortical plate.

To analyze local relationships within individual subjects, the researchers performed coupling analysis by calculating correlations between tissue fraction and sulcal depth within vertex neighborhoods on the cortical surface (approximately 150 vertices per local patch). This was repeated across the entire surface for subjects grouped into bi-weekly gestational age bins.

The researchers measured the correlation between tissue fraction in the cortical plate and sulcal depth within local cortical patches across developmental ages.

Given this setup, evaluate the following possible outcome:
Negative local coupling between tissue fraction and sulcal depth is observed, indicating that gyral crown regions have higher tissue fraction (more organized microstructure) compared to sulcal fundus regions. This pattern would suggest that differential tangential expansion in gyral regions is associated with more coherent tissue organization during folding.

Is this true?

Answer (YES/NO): YES